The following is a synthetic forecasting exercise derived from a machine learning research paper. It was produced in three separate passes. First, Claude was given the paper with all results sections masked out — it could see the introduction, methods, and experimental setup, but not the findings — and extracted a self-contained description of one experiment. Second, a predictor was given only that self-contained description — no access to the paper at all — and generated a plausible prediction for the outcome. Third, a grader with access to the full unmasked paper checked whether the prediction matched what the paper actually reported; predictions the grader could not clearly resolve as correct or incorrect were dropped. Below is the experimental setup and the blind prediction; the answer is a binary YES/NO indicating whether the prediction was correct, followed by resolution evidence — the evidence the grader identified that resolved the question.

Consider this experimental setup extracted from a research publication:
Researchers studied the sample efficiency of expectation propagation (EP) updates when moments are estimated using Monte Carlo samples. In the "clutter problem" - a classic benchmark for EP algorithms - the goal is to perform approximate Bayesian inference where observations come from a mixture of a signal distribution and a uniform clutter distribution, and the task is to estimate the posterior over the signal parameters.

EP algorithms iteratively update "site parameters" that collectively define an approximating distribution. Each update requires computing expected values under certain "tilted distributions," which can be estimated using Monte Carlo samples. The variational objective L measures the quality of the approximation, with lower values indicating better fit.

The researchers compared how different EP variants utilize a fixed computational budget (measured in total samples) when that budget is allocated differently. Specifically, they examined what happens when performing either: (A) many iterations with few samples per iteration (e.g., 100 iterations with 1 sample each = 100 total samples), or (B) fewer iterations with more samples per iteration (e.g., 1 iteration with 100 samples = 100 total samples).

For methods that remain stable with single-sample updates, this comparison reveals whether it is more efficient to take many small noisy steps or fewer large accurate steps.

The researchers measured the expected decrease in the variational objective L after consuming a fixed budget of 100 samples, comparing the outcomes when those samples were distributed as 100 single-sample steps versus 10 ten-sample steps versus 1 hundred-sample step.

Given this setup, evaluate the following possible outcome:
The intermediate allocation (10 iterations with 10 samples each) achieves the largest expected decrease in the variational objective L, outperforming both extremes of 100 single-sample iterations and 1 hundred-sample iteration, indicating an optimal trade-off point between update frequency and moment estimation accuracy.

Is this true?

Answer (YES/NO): NO